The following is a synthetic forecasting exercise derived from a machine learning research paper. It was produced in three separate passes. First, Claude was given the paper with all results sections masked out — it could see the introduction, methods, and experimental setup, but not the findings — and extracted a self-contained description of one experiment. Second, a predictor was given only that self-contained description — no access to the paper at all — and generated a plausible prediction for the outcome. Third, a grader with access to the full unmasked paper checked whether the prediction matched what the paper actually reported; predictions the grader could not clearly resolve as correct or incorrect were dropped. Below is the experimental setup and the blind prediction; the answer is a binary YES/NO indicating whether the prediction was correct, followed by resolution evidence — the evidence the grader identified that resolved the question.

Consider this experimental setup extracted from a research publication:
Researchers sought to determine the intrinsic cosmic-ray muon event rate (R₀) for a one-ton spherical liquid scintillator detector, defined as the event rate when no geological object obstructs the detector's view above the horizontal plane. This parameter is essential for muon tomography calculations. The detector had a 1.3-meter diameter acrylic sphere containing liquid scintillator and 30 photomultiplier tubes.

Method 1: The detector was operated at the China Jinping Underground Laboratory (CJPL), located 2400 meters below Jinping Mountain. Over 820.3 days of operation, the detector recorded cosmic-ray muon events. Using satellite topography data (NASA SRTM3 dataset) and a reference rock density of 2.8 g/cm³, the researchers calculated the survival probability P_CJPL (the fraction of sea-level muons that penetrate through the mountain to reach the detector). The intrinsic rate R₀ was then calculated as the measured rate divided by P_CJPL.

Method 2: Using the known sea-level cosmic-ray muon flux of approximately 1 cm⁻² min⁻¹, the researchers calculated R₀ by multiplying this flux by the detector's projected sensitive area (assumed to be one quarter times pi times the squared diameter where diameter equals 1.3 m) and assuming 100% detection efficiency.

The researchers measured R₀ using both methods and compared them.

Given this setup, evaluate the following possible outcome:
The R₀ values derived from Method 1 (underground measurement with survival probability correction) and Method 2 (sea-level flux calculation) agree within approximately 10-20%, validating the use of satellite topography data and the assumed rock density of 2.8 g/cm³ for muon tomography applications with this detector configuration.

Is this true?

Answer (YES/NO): YES